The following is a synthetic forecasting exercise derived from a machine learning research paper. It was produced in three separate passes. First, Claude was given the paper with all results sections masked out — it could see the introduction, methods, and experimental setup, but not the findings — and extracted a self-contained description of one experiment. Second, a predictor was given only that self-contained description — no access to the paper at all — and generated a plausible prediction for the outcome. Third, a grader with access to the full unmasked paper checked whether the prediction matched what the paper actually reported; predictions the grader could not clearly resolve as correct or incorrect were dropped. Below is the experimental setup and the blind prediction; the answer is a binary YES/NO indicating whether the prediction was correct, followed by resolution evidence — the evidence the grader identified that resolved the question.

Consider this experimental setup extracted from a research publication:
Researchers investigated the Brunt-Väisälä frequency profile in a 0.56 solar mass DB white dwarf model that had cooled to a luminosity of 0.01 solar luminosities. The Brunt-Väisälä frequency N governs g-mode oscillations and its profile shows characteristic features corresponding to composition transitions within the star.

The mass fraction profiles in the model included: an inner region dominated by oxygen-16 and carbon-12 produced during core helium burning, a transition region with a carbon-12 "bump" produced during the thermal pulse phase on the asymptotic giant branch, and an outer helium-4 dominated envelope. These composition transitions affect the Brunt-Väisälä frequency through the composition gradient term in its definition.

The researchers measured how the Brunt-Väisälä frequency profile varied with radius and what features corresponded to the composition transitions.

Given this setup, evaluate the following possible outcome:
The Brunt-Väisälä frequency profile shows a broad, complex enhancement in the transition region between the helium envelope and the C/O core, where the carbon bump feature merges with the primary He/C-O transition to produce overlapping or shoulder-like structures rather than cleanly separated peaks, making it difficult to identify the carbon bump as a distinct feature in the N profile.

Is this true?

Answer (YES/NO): NO